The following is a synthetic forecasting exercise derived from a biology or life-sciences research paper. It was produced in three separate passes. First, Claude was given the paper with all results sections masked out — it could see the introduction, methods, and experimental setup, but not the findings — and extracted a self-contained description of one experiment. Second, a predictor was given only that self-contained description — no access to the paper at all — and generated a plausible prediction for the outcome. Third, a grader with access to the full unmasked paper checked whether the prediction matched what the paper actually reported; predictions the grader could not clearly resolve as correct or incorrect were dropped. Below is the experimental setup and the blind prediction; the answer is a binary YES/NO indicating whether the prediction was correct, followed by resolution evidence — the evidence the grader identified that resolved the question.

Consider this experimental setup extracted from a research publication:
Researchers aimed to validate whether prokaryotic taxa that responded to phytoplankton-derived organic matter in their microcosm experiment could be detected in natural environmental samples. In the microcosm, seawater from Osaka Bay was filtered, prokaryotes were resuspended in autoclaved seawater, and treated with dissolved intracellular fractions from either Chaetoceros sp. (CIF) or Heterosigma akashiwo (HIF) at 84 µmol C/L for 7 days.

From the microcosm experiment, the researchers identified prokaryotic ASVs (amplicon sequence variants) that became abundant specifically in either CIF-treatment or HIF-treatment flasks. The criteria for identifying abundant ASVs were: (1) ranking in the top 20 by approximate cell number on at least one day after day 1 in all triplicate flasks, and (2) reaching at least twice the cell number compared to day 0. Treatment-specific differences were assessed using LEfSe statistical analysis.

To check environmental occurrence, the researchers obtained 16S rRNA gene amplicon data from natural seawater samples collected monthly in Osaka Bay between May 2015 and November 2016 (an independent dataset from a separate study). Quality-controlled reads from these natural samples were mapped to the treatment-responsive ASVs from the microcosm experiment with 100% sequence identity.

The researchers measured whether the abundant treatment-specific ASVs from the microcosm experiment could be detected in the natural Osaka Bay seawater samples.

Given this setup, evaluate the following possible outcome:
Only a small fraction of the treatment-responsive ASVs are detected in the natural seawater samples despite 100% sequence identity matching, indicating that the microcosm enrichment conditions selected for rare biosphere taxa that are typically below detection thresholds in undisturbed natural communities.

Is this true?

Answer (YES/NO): NO